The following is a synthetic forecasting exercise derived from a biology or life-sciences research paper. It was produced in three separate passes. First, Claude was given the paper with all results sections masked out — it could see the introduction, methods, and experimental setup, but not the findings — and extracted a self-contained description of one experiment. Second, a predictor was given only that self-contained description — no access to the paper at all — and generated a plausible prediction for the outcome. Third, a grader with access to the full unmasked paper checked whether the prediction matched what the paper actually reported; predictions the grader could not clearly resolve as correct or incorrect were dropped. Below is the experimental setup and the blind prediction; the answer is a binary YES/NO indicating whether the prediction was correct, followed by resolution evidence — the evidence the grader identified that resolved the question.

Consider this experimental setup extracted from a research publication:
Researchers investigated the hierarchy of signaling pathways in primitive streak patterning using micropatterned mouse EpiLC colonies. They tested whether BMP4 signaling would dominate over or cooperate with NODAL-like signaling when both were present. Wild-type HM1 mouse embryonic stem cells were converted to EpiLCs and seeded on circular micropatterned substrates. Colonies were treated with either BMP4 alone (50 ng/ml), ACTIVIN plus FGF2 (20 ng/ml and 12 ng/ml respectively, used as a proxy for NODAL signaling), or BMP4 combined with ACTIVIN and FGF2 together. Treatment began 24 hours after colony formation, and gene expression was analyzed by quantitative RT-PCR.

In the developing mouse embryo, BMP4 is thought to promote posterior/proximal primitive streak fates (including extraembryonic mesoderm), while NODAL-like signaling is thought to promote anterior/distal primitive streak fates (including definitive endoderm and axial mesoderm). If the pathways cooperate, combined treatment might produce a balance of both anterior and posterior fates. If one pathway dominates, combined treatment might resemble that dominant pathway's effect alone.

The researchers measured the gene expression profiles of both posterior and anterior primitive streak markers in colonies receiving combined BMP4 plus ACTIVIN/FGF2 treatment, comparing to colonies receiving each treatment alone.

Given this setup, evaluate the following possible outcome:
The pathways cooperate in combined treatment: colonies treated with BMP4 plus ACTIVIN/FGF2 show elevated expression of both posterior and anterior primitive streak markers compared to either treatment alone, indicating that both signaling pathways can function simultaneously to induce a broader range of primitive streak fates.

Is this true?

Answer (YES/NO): NO